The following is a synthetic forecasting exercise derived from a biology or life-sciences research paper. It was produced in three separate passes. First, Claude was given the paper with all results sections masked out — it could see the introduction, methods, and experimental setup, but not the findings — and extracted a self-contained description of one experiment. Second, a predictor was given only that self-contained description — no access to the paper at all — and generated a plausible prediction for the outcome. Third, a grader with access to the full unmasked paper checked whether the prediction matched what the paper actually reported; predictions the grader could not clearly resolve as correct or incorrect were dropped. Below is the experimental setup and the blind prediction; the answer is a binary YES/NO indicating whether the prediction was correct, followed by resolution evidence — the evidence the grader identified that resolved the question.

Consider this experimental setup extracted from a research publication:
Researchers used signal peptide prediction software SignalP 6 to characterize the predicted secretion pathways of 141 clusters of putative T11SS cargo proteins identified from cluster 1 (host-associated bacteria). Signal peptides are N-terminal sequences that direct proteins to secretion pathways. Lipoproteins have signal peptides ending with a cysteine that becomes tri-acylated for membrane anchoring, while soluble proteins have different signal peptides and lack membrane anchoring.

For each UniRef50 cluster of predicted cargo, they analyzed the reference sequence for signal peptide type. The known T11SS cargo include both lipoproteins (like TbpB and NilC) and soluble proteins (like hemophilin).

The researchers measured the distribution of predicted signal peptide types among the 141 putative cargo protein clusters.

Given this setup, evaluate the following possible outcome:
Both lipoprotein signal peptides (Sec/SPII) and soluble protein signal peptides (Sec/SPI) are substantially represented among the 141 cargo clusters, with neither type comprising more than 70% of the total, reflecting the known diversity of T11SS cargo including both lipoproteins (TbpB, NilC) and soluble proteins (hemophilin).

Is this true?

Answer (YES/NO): NO